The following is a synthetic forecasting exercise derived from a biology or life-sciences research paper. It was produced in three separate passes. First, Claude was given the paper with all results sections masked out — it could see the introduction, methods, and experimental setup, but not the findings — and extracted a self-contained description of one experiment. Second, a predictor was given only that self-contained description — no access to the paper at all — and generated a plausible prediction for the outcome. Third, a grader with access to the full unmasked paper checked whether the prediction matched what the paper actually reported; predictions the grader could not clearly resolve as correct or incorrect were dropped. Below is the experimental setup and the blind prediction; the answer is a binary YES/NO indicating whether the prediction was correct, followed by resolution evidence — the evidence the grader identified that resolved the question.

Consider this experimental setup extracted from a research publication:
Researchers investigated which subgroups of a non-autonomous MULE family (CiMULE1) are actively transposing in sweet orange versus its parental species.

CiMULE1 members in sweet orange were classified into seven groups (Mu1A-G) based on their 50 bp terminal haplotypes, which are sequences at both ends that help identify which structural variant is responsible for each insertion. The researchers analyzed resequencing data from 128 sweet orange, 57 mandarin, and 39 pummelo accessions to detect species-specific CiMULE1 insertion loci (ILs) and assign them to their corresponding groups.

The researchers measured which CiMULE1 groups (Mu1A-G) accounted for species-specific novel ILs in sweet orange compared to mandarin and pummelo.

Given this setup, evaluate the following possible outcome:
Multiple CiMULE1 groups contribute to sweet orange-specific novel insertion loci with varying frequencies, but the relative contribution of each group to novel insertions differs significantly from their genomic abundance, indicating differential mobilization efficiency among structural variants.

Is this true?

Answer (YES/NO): NO